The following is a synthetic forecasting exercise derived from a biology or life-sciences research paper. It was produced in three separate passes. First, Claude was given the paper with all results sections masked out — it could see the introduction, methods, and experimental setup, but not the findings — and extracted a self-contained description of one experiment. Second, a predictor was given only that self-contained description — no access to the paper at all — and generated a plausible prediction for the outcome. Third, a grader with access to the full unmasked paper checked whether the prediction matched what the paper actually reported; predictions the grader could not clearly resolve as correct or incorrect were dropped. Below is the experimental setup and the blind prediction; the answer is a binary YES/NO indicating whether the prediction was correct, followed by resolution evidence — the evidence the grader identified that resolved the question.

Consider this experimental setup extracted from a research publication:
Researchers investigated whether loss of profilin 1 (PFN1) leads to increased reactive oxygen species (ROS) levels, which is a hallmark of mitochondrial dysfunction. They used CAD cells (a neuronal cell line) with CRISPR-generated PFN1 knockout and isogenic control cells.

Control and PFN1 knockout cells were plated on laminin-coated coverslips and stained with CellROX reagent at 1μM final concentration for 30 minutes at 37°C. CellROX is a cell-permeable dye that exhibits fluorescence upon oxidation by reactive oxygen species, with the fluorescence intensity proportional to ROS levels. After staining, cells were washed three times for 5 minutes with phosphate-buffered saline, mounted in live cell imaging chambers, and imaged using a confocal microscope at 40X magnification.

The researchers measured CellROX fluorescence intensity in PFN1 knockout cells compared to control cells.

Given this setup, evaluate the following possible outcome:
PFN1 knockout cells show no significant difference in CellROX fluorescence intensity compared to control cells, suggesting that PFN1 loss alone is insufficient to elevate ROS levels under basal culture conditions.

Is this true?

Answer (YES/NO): NO